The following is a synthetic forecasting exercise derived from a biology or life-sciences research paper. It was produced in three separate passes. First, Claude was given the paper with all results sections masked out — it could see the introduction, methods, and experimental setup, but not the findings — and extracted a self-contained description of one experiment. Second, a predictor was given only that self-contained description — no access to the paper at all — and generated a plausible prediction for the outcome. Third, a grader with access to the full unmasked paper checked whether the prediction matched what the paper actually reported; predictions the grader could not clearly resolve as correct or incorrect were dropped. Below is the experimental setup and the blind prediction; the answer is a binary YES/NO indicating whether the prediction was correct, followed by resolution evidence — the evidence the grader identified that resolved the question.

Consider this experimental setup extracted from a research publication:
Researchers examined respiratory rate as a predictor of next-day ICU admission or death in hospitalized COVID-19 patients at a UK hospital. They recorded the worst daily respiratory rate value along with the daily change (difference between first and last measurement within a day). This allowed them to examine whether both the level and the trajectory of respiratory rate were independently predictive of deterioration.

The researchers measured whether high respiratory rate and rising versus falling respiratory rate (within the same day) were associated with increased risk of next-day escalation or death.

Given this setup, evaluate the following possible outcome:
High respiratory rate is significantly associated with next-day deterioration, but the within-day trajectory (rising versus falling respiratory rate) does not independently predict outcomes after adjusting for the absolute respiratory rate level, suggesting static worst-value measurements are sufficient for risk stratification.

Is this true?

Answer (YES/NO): NO